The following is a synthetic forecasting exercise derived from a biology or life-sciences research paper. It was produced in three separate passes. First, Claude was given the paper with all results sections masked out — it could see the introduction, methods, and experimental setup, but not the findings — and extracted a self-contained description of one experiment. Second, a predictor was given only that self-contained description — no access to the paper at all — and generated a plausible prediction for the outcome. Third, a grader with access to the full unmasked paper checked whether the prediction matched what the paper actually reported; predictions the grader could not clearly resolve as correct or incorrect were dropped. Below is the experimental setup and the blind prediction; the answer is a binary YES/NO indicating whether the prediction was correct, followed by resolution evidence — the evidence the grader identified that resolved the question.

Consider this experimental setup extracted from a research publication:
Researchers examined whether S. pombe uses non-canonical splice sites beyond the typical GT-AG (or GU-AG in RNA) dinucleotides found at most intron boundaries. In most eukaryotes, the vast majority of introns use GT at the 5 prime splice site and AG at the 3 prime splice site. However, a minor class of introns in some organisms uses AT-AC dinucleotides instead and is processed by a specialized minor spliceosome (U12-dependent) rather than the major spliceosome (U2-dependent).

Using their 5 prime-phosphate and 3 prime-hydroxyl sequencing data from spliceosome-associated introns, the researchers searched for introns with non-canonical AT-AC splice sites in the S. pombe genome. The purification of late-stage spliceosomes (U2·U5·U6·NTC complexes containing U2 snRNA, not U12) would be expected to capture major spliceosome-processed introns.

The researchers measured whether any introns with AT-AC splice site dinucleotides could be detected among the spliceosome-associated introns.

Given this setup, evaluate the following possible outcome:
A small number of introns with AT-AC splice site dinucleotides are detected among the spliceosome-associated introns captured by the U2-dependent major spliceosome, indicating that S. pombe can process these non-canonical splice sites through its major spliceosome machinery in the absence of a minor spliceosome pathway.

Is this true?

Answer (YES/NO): YES